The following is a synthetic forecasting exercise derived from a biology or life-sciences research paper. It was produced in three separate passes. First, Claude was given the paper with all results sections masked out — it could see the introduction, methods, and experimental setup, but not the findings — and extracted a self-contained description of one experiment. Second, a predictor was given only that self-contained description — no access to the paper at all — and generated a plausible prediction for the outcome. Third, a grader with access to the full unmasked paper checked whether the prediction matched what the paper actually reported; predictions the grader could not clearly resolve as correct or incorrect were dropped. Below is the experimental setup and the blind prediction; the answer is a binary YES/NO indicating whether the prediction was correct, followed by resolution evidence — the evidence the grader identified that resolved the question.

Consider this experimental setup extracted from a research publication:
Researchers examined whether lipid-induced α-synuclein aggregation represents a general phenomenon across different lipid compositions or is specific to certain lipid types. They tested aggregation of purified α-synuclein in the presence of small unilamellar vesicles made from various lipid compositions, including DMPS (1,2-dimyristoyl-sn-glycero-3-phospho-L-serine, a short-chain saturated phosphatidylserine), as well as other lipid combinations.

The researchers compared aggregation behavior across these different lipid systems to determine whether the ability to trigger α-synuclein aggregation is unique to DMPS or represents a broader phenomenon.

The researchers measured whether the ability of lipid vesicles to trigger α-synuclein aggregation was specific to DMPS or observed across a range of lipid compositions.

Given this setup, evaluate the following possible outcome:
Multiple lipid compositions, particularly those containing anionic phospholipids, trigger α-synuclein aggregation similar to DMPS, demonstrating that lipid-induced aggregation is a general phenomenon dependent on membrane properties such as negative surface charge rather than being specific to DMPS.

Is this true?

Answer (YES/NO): YES